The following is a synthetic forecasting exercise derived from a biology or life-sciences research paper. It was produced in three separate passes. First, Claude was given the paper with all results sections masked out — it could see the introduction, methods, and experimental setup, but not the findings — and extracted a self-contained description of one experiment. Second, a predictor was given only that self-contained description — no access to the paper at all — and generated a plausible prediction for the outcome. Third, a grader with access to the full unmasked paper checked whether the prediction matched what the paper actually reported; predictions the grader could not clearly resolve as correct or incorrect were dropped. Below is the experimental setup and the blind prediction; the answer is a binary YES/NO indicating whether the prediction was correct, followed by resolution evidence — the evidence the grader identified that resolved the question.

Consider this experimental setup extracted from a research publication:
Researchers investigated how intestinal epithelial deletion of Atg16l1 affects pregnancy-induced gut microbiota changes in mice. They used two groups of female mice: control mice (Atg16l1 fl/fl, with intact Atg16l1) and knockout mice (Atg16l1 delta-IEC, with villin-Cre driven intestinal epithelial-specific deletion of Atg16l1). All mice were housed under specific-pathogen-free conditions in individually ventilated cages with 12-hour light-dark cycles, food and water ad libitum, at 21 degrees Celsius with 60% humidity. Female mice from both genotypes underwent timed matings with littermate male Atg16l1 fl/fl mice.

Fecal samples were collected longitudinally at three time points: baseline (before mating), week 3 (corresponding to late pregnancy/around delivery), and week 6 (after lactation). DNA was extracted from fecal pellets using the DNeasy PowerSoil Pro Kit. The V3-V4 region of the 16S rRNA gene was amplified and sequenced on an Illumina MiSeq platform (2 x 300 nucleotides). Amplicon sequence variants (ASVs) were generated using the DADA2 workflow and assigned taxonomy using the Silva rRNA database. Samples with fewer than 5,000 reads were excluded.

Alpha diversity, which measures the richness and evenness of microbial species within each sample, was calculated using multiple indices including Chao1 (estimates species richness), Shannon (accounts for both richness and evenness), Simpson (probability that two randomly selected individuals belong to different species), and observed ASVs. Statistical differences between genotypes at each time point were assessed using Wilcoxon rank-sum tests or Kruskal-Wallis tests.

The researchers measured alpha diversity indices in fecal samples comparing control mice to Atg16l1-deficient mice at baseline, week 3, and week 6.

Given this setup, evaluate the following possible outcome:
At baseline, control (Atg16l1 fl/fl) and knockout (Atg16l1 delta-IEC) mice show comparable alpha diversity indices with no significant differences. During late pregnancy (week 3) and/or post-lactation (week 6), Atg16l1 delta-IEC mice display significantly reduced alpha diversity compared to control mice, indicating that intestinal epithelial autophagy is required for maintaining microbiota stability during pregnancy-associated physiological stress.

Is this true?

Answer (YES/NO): NO